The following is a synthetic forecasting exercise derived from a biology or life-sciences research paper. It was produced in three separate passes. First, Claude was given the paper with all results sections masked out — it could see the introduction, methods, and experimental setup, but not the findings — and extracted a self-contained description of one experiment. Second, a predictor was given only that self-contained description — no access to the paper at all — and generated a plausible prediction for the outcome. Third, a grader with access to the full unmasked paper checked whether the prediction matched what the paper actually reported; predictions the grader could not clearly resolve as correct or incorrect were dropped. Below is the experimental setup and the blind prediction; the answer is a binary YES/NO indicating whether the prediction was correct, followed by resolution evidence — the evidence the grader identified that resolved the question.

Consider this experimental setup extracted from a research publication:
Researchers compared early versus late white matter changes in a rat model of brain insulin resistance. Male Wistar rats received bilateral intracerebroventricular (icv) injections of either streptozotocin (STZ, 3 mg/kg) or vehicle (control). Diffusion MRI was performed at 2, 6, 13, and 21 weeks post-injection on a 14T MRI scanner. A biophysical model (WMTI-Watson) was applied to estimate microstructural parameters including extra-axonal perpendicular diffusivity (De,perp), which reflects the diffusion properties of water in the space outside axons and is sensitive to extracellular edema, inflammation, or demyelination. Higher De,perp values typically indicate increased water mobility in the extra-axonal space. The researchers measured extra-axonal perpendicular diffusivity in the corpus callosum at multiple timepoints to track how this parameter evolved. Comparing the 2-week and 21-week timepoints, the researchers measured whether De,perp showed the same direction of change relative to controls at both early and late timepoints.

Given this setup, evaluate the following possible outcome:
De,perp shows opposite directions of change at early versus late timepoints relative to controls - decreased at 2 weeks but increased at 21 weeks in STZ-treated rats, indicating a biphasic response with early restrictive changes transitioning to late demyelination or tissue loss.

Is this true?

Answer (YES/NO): NO